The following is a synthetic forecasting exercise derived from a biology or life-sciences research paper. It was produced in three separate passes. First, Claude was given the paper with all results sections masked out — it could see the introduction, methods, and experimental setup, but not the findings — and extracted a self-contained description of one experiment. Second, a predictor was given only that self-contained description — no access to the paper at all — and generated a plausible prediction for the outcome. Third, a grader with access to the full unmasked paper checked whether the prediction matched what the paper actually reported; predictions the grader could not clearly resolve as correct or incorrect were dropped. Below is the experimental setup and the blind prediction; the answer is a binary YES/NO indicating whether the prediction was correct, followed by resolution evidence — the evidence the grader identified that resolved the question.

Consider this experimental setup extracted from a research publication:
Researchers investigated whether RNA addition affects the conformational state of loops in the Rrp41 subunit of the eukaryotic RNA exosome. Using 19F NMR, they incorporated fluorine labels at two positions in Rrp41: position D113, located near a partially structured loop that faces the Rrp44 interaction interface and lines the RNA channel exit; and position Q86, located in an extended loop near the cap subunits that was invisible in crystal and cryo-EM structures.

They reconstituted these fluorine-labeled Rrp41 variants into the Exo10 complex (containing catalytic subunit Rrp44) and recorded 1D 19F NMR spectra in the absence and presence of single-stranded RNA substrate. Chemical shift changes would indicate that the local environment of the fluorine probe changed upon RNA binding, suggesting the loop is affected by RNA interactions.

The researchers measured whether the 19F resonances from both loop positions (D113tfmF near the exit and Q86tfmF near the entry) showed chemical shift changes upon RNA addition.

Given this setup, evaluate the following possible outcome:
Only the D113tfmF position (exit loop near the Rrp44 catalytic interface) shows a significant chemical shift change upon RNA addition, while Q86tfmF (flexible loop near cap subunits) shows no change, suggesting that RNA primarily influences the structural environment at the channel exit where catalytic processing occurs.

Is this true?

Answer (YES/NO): NO